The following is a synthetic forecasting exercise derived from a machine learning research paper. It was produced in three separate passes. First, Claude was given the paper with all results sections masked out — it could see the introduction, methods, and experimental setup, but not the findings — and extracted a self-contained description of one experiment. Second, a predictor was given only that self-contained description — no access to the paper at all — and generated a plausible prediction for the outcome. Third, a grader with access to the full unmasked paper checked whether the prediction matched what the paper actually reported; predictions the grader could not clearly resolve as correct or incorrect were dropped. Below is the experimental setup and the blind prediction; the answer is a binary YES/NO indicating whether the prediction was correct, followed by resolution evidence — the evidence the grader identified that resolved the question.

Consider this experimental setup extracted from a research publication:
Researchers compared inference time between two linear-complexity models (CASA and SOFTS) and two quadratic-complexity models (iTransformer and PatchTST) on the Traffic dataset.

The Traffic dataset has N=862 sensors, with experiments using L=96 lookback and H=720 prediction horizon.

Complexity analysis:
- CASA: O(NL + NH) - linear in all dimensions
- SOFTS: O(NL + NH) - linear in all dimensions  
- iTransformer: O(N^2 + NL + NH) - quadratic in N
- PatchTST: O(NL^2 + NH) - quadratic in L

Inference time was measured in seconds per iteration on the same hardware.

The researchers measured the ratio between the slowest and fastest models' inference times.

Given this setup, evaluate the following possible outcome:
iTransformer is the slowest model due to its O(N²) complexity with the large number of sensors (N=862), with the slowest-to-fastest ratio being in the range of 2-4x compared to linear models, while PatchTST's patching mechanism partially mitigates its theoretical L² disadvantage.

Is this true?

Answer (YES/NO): NO